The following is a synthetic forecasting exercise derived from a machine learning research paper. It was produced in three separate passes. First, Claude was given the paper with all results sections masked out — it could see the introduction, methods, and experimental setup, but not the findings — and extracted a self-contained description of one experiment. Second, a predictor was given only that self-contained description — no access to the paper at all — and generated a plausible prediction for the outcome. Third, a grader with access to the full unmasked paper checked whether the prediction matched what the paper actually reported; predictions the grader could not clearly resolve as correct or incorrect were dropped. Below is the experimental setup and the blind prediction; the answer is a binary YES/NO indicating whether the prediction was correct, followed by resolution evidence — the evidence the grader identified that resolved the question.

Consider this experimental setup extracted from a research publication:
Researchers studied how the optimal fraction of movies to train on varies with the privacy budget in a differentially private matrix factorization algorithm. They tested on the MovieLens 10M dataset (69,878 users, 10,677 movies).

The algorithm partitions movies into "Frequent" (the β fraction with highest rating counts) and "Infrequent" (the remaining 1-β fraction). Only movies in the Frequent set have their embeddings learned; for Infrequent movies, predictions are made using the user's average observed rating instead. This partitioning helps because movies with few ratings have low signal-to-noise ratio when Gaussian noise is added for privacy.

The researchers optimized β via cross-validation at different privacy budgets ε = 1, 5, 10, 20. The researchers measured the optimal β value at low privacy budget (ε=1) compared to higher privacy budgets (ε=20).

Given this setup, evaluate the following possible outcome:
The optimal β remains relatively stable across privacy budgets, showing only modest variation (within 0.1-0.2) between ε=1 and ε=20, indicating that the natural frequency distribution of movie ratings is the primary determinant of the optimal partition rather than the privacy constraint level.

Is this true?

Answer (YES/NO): NO